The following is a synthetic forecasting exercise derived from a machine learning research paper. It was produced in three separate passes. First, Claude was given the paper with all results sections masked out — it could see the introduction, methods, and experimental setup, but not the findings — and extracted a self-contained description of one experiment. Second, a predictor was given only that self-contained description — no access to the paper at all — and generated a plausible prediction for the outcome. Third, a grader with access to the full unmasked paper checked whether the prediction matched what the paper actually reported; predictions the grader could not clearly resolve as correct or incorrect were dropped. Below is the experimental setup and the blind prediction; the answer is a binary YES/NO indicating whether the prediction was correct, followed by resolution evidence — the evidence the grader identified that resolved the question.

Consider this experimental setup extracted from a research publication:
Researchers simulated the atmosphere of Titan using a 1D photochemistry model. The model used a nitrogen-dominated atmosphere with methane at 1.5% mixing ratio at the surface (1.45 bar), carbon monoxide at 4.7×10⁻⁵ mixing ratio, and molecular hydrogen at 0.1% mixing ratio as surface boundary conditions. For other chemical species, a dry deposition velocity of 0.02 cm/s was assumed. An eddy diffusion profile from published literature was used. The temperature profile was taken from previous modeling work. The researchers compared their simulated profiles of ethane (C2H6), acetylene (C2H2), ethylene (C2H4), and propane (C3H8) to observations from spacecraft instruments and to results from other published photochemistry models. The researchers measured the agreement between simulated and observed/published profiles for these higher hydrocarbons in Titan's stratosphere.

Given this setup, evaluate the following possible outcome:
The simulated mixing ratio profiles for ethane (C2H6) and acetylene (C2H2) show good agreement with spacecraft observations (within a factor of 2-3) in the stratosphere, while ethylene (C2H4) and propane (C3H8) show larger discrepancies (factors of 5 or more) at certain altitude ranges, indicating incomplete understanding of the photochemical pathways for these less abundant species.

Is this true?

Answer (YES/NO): NO